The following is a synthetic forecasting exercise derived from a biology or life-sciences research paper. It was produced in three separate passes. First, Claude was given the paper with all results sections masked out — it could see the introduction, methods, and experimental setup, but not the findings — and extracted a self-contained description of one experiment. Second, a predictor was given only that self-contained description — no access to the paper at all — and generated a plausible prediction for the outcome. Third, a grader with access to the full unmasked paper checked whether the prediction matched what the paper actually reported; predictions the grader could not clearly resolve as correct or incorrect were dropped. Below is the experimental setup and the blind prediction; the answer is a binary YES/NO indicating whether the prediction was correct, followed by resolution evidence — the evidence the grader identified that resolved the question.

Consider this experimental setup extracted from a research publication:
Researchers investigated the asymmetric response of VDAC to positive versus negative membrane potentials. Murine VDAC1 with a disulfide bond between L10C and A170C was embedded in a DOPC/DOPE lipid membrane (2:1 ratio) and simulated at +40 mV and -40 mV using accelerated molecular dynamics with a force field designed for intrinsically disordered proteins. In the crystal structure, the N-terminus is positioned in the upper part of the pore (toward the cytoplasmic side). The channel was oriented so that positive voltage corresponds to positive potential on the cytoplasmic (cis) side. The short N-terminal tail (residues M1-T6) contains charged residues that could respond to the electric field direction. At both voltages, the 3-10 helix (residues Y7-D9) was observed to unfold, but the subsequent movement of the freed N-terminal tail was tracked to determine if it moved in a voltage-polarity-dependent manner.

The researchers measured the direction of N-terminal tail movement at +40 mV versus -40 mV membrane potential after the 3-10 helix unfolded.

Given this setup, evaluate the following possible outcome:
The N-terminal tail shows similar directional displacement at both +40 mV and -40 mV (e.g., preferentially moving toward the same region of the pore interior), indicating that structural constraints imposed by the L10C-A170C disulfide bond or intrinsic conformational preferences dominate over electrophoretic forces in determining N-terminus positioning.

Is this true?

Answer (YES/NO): NO